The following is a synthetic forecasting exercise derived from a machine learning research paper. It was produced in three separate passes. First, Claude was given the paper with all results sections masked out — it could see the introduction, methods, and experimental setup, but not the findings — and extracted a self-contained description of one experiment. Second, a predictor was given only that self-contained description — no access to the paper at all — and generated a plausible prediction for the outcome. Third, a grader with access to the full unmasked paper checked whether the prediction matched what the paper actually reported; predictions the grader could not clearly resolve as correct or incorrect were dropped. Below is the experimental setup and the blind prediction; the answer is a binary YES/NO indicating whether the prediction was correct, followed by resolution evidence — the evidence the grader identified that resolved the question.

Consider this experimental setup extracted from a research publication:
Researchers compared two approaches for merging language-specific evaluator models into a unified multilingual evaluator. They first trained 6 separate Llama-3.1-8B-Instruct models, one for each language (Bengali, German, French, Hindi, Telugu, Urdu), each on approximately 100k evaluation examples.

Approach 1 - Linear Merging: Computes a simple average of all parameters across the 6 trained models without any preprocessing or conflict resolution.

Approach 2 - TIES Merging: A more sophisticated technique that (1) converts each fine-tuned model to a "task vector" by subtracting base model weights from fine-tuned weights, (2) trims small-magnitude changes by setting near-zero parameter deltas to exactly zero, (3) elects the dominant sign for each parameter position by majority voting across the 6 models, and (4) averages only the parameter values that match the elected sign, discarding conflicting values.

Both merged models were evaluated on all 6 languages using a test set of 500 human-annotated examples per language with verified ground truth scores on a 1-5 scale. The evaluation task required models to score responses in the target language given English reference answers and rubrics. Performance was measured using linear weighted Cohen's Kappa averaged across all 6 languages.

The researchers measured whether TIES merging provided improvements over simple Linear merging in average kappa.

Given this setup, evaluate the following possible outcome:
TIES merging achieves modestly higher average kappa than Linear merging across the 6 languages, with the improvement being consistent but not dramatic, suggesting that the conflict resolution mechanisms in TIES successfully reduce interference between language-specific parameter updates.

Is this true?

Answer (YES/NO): NO